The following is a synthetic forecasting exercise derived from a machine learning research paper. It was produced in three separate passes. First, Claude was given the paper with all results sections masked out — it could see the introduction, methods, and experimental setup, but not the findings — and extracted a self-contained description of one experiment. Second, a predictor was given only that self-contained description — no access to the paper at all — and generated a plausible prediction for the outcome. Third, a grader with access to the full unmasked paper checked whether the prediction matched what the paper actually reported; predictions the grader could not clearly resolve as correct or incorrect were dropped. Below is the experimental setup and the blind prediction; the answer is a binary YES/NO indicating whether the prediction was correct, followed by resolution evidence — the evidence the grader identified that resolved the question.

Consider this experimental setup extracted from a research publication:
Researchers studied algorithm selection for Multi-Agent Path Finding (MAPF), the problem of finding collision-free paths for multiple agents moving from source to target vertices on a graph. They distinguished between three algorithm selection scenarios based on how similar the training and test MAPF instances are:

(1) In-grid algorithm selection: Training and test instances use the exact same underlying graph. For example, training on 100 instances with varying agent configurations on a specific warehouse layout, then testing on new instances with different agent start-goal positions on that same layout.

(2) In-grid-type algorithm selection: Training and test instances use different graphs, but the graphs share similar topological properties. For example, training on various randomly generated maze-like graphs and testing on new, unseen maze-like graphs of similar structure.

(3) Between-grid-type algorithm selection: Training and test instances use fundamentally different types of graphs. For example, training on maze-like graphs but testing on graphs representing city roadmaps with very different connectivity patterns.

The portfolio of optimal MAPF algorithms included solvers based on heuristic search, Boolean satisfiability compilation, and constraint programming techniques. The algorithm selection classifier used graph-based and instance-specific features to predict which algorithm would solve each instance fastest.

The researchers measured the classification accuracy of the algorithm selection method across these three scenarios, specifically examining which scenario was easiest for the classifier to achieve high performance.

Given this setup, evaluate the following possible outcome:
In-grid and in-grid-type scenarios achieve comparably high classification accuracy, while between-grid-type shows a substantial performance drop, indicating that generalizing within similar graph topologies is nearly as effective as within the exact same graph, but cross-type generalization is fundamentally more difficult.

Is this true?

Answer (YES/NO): NO